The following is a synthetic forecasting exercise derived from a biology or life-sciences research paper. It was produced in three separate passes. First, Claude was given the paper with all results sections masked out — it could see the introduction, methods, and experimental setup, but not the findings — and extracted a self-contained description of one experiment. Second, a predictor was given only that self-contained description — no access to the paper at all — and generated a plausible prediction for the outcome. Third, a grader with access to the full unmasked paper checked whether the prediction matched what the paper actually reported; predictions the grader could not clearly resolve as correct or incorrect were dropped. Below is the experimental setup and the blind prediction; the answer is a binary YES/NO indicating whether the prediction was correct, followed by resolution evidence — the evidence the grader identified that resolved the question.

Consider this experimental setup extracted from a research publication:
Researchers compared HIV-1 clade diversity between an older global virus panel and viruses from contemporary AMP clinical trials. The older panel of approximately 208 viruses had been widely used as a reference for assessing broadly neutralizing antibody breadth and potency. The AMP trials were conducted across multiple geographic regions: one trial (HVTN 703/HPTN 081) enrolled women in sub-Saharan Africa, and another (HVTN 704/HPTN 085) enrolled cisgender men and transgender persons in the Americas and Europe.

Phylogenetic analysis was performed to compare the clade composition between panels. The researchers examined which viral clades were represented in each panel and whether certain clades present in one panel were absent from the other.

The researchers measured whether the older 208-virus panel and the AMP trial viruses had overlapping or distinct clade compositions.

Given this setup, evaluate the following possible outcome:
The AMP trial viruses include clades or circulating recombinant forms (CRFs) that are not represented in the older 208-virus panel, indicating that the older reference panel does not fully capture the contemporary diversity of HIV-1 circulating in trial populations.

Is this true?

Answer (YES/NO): YES